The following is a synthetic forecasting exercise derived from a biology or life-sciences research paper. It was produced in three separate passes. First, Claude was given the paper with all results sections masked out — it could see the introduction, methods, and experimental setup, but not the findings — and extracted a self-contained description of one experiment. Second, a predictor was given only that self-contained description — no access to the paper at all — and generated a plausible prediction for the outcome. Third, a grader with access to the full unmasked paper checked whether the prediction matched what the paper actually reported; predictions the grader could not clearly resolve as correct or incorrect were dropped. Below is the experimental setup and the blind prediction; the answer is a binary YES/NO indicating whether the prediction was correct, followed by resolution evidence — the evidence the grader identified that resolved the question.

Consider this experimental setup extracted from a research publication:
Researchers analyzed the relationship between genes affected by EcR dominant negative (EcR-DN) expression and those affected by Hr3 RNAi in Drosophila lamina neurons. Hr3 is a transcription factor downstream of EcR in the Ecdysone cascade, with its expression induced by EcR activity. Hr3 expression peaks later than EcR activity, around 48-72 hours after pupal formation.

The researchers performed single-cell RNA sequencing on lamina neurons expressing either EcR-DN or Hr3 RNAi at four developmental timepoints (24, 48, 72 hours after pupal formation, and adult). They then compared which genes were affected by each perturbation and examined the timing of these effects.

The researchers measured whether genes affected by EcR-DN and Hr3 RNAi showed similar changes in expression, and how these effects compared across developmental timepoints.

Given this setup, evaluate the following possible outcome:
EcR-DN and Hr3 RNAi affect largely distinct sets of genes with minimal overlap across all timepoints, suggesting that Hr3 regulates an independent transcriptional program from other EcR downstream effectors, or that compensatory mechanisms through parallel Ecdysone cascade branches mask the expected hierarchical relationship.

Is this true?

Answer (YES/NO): NO